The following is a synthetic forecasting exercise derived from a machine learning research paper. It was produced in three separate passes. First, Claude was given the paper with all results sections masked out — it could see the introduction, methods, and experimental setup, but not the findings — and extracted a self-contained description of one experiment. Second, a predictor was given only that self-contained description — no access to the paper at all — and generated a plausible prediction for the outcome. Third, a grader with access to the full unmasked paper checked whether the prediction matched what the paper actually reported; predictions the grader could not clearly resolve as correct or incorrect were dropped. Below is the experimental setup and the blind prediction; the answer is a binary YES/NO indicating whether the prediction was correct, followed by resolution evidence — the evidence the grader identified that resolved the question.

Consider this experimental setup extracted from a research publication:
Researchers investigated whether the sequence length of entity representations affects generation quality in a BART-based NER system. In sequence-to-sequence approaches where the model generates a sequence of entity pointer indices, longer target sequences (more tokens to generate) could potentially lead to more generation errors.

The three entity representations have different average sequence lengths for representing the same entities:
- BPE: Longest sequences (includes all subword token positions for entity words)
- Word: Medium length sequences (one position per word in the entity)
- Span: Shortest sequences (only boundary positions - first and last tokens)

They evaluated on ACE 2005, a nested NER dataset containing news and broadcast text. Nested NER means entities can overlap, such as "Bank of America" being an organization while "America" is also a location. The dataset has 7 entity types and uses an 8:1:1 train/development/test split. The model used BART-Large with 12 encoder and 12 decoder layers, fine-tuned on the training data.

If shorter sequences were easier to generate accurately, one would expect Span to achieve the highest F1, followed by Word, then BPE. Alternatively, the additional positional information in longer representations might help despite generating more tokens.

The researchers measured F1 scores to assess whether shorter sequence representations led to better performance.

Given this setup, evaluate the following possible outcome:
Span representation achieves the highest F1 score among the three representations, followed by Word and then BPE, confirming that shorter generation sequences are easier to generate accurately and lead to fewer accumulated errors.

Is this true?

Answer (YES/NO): NO